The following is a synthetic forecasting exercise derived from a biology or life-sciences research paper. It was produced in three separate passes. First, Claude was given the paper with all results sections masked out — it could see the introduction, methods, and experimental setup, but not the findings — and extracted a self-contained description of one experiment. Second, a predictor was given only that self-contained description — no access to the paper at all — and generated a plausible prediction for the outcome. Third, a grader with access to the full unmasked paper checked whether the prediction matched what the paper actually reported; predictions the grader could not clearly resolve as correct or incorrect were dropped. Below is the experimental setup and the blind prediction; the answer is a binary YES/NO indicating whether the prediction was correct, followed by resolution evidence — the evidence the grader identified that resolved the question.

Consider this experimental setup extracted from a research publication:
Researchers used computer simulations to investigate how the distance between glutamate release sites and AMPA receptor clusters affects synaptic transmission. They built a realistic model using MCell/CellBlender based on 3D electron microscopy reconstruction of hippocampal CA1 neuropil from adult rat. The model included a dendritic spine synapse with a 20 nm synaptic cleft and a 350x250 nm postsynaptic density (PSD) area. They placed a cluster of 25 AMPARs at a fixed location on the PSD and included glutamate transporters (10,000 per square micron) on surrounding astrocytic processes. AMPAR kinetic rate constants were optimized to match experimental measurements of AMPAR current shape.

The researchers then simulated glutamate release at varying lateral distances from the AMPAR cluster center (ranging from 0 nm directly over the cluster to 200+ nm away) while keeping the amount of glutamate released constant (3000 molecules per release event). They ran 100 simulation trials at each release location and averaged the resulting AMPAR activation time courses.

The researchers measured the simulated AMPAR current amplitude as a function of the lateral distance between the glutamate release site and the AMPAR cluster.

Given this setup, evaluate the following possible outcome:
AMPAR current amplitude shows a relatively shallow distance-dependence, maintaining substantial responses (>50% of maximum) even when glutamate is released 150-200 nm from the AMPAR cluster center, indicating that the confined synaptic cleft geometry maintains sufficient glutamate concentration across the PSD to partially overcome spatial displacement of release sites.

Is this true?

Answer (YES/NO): NO